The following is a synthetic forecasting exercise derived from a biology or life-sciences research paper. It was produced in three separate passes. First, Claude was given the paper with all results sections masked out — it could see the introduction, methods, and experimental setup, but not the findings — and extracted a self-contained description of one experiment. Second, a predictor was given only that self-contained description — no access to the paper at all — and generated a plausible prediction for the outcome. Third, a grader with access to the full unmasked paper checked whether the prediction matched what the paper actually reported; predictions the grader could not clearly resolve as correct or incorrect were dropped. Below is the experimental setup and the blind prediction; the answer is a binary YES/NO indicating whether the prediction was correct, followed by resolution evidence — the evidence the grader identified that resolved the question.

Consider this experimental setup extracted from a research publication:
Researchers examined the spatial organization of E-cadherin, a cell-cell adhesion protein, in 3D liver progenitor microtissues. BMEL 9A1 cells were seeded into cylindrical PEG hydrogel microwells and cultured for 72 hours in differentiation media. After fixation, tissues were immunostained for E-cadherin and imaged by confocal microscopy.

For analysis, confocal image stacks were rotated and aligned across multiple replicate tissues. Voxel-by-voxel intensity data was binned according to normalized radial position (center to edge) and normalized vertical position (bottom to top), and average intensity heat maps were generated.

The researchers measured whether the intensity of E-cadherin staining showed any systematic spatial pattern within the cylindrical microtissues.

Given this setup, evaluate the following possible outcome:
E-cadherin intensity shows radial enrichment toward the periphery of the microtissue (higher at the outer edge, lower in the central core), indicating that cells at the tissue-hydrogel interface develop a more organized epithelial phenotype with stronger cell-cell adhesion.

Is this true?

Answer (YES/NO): YES